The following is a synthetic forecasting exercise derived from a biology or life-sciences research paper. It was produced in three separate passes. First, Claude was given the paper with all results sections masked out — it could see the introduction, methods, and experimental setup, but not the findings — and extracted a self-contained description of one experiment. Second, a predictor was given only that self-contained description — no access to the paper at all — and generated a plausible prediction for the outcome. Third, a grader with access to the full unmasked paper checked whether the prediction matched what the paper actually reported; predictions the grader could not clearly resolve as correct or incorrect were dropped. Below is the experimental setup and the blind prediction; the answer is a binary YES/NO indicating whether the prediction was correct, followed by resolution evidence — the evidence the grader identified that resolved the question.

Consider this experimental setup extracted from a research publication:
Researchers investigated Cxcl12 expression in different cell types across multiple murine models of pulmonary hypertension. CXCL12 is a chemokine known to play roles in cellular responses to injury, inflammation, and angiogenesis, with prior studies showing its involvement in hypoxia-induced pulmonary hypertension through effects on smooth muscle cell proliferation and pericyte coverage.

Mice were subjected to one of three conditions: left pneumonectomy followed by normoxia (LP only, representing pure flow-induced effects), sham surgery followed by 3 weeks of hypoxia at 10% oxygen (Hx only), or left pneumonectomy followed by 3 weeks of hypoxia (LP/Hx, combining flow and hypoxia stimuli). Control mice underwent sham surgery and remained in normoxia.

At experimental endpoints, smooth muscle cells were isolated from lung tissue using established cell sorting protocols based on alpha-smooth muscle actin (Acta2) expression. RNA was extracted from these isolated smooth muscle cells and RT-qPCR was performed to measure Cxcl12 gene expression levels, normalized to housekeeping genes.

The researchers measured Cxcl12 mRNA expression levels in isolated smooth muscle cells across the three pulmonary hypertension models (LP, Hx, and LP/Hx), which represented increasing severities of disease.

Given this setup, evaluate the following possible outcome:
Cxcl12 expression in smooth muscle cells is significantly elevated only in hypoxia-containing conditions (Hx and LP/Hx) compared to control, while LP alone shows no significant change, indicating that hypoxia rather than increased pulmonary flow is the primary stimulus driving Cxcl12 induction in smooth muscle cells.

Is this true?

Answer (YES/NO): NO